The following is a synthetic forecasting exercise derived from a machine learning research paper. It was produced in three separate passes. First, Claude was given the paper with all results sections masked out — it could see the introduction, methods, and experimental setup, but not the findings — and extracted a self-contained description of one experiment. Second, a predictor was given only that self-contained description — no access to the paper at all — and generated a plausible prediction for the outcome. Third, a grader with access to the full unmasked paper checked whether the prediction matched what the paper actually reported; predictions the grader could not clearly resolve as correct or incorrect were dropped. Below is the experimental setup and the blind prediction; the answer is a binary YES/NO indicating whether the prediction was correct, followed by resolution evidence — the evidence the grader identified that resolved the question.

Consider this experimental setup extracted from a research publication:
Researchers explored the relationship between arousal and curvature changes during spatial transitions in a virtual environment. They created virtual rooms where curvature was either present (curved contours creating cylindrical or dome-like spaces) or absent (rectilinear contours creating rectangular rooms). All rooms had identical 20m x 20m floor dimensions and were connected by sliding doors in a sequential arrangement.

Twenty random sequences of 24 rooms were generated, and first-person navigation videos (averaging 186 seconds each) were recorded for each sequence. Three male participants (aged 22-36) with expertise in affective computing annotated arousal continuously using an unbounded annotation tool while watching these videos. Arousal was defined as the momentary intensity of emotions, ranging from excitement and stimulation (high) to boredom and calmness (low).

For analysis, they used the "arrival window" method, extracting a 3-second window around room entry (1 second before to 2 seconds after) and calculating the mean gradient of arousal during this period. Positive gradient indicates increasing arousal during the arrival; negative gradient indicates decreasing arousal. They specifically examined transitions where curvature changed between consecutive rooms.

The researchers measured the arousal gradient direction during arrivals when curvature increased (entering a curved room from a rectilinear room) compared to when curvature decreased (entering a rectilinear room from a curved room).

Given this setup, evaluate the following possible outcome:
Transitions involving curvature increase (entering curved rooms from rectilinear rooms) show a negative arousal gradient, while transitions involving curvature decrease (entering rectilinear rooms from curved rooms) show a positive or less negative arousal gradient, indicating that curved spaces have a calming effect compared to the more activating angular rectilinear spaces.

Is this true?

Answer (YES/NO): NO